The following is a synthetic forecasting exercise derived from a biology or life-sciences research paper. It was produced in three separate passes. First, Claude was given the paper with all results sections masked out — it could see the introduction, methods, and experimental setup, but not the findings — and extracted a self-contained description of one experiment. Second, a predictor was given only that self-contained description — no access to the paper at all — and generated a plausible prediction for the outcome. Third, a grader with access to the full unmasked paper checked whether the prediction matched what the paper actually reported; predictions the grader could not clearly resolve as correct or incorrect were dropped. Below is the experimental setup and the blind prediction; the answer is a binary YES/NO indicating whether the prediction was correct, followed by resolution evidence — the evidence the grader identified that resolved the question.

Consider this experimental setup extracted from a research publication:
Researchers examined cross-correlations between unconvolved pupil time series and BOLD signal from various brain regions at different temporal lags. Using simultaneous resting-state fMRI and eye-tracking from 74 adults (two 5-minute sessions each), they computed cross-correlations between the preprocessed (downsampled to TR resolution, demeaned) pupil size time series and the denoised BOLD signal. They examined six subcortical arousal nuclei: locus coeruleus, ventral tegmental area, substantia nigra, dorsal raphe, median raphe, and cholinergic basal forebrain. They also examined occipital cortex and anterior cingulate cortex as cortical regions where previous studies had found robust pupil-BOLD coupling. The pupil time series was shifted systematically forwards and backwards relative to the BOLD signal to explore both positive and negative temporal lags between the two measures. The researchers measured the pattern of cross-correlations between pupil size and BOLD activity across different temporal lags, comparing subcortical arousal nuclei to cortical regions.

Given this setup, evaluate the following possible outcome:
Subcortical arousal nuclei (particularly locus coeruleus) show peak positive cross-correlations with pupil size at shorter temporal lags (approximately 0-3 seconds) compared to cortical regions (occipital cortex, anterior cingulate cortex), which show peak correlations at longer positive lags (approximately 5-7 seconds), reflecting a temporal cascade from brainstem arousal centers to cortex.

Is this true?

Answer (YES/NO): NO